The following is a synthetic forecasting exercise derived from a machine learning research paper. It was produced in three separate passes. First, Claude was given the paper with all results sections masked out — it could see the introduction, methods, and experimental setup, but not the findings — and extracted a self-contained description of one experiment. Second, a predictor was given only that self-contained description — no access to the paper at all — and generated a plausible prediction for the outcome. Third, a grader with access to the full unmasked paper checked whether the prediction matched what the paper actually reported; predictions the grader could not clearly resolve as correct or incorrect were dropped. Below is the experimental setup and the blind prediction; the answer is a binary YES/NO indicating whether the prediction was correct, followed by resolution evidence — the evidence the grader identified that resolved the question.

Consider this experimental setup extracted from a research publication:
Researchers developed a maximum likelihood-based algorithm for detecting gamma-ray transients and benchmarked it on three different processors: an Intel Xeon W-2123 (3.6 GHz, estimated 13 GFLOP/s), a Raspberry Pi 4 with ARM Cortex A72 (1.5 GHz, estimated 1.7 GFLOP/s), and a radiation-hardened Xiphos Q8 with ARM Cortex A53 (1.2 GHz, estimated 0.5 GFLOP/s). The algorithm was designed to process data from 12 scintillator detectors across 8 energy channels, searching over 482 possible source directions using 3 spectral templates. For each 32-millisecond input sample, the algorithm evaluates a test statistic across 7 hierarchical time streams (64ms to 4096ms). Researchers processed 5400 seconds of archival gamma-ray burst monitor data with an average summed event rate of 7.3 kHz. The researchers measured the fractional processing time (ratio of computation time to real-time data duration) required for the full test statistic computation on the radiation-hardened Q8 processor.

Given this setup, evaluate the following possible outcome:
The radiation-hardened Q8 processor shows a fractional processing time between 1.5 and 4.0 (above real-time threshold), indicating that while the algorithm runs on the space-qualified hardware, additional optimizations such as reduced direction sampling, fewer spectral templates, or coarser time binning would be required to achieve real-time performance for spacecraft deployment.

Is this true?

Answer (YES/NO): NO